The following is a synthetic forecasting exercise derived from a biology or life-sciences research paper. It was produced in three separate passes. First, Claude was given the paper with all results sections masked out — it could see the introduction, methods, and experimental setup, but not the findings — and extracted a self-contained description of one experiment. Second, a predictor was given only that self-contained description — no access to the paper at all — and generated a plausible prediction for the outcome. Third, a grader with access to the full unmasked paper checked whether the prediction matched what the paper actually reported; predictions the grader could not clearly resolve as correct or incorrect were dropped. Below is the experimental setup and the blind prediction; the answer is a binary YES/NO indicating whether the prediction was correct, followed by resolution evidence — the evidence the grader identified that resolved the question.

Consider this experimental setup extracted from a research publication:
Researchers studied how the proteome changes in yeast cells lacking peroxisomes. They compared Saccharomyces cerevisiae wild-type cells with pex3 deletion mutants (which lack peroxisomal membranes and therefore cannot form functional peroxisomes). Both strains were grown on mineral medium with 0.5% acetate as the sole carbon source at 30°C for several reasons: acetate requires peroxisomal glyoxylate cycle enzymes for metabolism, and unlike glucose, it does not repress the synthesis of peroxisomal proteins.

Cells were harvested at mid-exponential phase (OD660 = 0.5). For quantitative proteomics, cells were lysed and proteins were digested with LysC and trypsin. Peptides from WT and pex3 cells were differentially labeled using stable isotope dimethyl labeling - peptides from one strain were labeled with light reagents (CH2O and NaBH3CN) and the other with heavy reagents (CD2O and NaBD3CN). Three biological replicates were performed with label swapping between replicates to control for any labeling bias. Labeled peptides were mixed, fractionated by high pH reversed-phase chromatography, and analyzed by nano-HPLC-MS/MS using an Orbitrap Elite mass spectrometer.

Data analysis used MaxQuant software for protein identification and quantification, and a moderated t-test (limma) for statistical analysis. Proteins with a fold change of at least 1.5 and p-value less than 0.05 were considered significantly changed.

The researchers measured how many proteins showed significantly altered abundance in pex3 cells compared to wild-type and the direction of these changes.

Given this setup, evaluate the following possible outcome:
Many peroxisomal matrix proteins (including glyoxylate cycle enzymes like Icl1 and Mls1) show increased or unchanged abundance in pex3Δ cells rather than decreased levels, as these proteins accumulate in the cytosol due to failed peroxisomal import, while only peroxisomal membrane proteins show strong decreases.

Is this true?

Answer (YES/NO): YES